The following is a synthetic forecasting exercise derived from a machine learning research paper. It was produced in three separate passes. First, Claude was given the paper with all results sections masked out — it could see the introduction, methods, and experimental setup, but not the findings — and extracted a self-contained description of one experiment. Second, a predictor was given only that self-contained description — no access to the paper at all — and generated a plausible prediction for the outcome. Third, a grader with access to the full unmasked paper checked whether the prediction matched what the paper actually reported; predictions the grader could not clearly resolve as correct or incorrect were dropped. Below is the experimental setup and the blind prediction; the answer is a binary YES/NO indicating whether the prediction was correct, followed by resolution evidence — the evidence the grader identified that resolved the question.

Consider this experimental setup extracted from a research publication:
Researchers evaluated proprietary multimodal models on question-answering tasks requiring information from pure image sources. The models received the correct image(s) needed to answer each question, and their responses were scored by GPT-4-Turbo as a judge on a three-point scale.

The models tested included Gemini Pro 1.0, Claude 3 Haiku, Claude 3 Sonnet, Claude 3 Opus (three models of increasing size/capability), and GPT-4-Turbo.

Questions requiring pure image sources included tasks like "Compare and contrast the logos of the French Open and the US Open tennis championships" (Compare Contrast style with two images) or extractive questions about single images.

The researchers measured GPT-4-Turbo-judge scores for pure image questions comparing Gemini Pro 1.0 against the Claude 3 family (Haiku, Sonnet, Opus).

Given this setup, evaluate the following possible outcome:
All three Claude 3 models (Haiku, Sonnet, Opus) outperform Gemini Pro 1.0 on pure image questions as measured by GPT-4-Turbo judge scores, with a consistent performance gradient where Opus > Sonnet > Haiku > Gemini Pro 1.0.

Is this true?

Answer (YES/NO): NO